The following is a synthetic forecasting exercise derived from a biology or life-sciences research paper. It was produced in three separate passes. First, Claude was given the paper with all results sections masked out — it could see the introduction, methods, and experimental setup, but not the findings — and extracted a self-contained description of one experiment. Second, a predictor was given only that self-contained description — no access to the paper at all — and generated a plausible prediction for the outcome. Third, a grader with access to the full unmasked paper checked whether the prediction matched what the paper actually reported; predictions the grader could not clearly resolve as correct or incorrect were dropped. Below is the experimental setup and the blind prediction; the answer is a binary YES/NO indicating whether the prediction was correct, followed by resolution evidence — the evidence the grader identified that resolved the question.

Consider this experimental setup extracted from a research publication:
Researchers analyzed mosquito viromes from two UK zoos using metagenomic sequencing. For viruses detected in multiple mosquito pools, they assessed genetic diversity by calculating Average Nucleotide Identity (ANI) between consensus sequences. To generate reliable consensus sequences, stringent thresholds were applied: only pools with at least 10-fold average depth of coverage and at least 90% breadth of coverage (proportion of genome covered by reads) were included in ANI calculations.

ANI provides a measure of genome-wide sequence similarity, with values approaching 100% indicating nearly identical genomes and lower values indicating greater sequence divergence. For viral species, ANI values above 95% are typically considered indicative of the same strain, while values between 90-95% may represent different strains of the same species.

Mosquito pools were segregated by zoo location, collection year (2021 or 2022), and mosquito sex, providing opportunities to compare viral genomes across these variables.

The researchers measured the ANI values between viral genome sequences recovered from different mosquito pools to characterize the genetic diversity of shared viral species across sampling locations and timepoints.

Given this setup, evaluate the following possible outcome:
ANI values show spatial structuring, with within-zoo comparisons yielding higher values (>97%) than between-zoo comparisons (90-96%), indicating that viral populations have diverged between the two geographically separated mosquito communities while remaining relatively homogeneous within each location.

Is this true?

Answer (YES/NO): NO